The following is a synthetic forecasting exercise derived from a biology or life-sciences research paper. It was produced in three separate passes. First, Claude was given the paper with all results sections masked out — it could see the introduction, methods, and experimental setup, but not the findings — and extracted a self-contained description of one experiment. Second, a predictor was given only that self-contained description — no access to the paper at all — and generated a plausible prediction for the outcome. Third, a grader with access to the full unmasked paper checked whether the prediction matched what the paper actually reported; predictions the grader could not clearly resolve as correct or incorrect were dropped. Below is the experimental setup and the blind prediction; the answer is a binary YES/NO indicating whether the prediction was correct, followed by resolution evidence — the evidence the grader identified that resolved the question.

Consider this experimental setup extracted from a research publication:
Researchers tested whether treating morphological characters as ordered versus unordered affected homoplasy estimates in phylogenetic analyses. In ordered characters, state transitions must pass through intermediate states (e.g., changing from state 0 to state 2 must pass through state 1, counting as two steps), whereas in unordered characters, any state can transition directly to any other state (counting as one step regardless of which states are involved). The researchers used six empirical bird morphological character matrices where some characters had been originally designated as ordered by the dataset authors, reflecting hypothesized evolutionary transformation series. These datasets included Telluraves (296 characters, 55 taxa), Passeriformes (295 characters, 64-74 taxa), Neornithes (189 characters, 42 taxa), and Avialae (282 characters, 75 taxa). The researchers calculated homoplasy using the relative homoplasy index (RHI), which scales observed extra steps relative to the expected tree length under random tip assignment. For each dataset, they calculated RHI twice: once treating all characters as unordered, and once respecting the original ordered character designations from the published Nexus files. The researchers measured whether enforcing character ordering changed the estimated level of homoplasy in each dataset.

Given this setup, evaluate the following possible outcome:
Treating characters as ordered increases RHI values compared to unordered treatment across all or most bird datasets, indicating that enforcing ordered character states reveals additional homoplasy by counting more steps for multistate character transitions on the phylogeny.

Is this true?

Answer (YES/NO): NO